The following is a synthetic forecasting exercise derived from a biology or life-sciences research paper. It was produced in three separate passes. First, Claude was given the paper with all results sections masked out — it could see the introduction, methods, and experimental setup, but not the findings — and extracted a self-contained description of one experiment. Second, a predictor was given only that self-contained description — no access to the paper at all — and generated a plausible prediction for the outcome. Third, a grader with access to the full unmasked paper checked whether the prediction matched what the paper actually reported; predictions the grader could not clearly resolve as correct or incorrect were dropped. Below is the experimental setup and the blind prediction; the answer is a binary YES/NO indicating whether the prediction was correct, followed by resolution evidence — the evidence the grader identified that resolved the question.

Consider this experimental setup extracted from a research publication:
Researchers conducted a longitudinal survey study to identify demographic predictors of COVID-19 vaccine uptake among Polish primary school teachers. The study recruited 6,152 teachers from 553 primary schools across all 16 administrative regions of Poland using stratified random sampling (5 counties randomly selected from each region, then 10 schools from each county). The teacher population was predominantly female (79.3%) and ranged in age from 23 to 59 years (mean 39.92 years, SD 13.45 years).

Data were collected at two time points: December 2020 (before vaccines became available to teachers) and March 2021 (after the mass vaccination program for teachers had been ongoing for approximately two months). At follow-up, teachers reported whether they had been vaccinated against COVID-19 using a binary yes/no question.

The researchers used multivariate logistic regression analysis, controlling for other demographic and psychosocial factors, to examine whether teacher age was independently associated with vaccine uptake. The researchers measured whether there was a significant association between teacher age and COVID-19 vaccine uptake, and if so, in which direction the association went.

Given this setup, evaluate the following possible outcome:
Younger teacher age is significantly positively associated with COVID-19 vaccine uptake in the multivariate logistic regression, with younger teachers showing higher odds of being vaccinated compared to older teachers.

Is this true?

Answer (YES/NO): NO